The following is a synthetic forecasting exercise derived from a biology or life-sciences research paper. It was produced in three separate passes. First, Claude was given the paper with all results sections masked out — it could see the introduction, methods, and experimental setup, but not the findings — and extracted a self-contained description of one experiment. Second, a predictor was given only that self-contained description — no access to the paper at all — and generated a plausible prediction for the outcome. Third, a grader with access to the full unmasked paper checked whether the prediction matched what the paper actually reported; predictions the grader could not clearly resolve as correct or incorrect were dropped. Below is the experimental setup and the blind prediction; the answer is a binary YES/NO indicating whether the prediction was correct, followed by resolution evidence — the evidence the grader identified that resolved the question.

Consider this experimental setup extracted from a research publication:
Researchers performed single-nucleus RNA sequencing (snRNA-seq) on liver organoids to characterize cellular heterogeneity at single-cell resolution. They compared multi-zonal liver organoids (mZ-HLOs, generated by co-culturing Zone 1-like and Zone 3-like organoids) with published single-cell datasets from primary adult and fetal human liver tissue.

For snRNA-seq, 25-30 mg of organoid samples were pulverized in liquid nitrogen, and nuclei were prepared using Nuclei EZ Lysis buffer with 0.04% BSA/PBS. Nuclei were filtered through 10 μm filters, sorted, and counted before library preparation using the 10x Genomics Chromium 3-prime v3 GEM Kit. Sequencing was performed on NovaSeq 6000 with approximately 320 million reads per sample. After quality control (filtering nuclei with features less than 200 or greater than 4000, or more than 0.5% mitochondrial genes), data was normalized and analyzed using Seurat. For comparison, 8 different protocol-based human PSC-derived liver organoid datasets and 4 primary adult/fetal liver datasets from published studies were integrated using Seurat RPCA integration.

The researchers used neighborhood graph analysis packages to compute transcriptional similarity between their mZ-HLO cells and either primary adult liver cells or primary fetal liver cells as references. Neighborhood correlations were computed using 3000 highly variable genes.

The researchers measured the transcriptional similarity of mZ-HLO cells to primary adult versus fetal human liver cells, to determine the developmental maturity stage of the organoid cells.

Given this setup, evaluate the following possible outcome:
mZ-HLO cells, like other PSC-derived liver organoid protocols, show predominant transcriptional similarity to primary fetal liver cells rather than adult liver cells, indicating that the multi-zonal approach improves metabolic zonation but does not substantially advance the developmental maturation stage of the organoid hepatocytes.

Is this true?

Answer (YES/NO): NO